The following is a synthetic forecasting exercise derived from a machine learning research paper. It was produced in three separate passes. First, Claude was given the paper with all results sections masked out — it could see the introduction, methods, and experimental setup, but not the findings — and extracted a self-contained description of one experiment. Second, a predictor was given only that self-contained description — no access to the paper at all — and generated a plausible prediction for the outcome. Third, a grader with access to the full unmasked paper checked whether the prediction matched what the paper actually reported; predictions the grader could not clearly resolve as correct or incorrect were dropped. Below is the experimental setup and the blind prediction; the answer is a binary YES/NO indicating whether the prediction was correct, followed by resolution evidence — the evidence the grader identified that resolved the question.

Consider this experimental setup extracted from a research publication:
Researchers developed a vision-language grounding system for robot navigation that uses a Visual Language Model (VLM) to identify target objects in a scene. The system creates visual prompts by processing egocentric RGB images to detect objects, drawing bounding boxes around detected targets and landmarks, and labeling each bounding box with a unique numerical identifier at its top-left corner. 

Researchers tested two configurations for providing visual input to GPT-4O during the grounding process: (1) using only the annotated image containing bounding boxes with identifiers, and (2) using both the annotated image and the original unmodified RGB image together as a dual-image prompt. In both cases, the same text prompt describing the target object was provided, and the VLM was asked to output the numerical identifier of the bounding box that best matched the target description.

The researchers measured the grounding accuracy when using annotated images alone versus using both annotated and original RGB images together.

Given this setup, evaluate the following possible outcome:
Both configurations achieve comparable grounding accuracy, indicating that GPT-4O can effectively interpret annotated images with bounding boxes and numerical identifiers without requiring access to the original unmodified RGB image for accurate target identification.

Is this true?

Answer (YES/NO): NO